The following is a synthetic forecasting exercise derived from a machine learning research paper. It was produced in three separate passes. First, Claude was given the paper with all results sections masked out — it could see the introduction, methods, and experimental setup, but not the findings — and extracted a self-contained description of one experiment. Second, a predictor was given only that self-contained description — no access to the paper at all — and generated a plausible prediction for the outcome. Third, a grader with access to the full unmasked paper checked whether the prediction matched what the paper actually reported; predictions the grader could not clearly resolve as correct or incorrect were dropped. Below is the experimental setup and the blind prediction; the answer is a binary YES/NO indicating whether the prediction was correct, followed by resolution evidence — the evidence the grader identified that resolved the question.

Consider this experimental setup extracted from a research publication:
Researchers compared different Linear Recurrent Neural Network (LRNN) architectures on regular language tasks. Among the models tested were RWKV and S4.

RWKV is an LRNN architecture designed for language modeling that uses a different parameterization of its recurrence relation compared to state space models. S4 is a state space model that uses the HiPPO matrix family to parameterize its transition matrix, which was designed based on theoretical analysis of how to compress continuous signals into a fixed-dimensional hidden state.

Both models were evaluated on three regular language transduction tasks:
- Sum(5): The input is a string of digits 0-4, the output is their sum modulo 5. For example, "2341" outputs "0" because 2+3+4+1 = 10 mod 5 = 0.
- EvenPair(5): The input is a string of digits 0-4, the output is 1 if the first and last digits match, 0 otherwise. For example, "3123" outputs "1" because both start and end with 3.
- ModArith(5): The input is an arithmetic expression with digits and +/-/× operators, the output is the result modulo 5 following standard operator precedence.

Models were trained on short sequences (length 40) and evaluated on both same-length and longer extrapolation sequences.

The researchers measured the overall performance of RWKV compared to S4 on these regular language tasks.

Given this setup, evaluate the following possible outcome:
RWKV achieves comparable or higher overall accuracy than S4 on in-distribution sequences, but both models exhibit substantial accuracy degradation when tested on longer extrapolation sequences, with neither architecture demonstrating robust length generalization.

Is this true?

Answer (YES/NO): YES